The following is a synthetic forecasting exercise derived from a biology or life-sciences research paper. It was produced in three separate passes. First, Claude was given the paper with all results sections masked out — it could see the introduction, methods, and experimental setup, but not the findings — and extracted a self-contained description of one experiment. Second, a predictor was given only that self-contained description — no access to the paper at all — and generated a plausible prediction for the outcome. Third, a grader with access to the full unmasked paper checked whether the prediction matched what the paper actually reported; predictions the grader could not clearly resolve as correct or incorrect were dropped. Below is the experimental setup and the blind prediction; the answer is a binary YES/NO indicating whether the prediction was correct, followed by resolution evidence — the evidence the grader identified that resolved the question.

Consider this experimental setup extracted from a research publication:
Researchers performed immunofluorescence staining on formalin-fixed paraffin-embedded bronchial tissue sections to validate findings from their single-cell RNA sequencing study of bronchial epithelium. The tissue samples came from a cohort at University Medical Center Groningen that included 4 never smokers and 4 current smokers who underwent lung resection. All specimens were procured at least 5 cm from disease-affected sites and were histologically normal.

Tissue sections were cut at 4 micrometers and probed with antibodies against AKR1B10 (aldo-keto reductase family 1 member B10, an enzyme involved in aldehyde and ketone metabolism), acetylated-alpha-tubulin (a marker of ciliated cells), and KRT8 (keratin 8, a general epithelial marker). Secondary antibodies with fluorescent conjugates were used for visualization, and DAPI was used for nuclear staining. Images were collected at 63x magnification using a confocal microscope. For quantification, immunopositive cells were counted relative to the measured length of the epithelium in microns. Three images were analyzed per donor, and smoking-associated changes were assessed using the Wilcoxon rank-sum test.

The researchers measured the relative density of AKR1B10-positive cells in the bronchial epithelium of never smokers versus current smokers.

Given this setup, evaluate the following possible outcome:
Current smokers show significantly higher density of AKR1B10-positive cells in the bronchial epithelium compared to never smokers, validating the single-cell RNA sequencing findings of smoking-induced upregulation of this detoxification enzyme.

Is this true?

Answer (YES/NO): YES